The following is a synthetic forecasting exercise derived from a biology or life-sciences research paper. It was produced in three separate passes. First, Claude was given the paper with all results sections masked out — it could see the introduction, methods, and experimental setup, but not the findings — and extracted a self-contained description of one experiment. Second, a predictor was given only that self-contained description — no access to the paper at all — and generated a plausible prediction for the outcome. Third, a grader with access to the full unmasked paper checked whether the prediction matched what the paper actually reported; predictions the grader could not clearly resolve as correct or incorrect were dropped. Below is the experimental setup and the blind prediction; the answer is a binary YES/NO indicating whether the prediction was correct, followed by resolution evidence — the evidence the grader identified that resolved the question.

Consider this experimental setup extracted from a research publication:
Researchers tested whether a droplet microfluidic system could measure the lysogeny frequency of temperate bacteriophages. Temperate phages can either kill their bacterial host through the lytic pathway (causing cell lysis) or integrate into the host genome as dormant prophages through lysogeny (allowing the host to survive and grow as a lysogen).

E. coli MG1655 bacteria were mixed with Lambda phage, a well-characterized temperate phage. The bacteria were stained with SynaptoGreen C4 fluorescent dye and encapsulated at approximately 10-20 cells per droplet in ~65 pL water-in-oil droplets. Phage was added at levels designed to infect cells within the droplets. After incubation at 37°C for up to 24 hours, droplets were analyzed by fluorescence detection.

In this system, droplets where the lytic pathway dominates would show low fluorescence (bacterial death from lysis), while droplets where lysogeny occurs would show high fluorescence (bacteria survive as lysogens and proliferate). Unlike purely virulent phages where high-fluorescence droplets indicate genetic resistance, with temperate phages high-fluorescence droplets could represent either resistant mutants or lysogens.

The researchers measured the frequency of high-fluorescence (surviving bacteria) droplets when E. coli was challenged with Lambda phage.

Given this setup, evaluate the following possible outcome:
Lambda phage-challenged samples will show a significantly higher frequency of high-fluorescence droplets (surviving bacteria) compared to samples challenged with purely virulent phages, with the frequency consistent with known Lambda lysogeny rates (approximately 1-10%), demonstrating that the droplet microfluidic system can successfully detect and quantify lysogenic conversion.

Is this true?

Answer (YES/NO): YES